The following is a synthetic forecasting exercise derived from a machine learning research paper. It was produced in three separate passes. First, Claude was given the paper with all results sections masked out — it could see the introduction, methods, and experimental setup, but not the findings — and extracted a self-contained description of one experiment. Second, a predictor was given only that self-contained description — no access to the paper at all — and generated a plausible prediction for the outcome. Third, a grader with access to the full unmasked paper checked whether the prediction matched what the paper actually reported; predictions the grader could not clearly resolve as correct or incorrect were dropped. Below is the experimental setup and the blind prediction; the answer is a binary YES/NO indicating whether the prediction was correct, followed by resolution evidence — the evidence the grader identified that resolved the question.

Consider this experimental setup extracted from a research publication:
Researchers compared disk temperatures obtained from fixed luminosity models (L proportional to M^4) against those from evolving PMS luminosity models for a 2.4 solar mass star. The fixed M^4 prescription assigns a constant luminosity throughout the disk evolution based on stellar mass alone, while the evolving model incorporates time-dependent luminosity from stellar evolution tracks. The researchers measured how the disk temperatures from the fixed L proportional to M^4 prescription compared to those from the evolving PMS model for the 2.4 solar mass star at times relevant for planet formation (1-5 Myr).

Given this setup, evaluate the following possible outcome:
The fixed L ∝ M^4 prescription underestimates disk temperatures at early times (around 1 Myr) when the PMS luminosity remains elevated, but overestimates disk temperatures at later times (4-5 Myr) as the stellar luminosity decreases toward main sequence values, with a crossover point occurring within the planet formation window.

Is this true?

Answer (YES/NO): NO